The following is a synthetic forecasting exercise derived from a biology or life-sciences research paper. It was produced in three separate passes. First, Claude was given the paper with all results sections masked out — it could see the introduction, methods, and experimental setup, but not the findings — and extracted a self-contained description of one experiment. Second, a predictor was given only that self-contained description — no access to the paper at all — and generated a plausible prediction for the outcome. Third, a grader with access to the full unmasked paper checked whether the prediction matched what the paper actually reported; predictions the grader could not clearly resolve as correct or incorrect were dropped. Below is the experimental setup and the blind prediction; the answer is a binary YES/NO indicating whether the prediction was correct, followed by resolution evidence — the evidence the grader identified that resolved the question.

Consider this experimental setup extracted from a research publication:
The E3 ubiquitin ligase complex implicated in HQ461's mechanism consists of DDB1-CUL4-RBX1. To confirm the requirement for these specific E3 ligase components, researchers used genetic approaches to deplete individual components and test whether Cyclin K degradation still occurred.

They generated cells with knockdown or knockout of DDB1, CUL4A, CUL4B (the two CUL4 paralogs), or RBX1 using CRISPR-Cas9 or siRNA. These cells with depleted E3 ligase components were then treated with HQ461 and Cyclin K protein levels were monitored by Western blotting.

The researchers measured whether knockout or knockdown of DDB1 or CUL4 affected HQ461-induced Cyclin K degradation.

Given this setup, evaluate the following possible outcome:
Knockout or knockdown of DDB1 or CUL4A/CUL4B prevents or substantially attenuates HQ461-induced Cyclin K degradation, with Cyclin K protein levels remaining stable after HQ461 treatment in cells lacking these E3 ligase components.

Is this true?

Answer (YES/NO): YES